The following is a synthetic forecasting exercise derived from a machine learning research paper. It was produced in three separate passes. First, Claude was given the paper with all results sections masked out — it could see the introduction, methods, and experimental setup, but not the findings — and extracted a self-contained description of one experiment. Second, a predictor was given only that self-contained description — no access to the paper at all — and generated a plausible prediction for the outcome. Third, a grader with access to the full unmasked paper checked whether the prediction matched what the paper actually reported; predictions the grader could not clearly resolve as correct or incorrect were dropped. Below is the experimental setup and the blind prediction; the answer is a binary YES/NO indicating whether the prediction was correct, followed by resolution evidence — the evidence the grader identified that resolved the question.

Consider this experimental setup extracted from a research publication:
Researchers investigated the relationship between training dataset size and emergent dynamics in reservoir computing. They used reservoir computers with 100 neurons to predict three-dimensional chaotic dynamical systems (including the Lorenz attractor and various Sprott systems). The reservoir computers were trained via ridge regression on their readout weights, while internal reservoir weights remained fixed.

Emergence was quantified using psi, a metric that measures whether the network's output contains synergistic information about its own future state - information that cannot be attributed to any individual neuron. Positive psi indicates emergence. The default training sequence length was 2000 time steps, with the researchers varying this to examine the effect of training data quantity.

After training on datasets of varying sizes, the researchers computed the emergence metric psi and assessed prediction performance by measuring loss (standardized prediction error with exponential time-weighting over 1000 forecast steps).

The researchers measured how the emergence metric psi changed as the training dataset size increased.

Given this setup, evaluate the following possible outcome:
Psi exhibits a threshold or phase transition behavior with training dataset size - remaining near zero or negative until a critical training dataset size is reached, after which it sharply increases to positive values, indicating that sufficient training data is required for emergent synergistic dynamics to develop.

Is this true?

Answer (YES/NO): NO